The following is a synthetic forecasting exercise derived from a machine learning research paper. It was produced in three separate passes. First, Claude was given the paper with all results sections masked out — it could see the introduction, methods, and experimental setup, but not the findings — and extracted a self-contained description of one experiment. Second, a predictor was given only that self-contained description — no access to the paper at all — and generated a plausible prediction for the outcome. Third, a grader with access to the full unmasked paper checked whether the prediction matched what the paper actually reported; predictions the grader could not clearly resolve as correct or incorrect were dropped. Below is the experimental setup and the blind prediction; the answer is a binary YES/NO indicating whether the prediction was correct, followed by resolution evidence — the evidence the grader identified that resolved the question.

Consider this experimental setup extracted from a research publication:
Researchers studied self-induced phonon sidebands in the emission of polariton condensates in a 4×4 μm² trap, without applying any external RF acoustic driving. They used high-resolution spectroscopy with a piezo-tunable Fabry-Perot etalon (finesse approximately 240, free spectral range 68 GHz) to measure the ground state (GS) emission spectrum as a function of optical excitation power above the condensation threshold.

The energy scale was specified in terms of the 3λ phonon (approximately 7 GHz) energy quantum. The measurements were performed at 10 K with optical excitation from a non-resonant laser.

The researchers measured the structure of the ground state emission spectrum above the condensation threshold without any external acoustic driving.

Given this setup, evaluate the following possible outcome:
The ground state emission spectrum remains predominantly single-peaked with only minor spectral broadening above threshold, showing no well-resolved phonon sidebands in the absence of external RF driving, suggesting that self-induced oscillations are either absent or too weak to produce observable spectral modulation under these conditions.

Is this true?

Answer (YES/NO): NO